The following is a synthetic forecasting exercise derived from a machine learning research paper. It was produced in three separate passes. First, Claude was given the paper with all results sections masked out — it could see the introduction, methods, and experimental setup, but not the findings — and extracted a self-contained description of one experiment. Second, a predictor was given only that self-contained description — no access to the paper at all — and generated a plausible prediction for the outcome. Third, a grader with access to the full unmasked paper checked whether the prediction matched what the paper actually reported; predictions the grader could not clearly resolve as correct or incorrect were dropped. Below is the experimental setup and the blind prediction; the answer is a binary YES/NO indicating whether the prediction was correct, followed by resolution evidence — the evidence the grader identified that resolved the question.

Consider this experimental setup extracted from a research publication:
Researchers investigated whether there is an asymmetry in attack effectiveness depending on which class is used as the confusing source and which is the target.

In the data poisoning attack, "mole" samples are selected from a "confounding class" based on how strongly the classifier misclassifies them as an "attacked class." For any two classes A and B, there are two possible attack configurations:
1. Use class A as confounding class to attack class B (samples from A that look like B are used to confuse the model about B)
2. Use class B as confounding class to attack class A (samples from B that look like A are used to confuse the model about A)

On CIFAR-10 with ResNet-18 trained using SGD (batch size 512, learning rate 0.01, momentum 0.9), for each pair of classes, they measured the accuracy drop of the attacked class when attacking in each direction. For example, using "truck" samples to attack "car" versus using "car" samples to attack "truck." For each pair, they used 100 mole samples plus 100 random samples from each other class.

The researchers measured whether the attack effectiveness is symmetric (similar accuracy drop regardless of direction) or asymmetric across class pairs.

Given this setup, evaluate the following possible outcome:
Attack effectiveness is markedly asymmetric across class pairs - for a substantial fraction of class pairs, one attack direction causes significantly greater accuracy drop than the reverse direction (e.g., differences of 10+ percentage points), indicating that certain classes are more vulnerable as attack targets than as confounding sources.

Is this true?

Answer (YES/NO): YES